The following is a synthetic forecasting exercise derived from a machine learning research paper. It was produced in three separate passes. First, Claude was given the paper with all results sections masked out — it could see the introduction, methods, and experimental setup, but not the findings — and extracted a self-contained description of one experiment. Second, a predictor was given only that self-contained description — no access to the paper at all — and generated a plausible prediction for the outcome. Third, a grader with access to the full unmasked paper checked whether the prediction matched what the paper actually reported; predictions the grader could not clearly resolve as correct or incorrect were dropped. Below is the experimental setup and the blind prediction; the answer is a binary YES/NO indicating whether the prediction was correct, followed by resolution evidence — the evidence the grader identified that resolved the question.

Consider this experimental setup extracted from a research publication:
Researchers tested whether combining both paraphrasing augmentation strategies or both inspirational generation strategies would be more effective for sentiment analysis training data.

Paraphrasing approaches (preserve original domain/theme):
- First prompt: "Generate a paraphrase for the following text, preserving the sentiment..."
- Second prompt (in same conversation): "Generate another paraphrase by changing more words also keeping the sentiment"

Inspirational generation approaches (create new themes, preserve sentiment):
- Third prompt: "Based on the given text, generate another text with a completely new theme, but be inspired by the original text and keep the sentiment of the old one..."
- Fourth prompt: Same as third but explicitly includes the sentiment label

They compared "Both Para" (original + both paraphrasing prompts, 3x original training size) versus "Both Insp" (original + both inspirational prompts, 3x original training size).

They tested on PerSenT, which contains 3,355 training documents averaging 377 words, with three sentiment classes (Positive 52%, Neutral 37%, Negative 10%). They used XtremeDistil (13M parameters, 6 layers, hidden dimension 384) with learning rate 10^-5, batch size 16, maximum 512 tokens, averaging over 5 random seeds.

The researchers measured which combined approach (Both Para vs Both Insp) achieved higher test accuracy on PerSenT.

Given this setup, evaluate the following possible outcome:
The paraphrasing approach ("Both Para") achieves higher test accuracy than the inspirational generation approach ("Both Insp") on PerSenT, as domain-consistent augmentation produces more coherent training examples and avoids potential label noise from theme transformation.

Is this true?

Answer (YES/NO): YES